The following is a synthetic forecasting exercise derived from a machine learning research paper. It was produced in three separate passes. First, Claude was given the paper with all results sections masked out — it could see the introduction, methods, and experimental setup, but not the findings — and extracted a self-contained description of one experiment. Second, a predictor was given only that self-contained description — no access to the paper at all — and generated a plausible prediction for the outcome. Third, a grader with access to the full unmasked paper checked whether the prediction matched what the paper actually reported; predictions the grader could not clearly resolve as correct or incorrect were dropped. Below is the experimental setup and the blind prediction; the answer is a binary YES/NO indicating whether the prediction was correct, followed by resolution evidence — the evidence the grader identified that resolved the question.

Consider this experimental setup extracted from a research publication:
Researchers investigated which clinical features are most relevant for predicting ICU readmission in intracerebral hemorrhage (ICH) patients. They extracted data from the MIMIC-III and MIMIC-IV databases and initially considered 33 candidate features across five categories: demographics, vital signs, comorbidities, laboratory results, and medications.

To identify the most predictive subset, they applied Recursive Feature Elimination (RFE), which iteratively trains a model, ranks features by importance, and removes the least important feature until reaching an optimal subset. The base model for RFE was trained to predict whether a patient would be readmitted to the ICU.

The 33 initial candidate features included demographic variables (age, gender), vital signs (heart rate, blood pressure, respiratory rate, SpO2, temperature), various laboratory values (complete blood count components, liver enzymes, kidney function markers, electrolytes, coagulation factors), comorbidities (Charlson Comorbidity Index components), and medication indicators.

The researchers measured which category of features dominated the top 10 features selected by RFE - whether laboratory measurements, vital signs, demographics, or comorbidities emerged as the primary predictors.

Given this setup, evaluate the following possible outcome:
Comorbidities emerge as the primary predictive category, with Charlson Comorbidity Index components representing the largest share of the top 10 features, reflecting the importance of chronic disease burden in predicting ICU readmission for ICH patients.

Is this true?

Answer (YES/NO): NO